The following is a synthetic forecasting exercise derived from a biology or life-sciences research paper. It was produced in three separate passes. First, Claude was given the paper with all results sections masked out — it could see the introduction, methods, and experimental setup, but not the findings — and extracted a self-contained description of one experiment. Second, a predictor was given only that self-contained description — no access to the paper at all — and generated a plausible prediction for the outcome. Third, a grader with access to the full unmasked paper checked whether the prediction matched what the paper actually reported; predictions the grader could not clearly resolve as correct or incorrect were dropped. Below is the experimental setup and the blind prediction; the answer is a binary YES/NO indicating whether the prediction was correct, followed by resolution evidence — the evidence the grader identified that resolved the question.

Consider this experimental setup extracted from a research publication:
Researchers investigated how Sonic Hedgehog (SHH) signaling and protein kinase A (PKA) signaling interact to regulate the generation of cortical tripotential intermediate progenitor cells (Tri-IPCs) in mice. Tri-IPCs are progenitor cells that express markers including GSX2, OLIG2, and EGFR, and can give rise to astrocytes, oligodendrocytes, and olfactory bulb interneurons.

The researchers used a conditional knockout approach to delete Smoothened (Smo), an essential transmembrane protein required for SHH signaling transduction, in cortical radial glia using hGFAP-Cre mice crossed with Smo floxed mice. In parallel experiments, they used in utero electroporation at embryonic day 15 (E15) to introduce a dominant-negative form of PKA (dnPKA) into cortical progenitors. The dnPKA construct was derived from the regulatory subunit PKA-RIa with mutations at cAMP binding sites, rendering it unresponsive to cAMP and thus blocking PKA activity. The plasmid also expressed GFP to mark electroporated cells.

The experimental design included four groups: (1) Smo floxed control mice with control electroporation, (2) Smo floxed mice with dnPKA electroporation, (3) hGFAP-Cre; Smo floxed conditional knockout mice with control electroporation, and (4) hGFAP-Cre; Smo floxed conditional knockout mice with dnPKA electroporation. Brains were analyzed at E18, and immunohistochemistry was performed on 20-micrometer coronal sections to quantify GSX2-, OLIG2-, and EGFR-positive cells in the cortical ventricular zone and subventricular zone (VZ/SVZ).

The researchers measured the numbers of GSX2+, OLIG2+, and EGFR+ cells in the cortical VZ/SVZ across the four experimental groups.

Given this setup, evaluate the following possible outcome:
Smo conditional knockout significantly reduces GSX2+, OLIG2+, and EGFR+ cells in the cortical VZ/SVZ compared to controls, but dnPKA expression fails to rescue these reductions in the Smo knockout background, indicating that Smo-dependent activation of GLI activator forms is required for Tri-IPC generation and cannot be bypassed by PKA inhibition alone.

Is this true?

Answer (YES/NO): NO